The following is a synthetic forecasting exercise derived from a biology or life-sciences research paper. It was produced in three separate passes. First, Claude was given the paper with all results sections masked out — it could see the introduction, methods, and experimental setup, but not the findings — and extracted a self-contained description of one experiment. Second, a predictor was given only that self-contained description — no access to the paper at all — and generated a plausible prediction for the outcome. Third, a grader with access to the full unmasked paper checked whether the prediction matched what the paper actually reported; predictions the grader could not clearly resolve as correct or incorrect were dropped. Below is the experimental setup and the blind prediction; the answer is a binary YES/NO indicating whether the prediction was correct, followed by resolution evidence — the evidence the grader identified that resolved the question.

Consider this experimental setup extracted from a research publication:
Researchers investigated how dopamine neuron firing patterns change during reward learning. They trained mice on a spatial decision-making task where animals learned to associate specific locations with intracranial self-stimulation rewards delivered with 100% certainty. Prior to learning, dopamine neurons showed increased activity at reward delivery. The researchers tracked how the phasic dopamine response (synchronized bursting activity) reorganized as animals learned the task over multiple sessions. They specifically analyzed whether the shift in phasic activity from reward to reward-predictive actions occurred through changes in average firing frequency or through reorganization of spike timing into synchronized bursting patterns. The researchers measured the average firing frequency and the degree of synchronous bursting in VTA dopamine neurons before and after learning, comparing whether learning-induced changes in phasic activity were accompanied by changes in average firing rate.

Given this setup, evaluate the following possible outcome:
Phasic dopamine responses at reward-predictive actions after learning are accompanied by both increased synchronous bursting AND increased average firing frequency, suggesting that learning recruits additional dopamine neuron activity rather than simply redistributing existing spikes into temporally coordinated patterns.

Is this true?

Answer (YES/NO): NO